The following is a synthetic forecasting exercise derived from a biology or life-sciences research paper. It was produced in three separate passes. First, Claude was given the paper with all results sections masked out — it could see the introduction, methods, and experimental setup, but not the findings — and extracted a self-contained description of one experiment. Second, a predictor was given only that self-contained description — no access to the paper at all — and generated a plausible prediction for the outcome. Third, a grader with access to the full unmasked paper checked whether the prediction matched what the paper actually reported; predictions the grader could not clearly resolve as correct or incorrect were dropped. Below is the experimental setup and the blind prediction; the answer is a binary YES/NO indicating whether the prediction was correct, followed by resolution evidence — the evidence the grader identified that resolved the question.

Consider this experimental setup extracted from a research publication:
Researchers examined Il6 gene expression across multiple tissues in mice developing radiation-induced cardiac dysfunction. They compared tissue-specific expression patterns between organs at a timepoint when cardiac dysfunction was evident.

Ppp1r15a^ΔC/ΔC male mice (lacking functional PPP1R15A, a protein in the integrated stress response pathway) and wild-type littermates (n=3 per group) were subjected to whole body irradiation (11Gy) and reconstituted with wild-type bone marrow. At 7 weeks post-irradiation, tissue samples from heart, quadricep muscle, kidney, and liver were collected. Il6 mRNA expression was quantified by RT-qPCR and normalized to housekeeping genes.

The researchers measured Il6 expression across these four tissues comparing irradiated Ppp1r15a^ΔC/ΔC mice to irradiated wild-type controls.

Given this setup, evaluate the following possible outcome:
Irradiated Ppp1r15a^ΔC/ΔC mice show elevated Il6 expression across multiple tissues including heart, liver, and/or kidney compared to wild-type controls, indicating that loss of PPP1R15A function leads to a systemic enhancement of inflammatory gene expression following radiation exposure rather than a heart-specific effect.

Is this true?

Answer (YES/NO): NO